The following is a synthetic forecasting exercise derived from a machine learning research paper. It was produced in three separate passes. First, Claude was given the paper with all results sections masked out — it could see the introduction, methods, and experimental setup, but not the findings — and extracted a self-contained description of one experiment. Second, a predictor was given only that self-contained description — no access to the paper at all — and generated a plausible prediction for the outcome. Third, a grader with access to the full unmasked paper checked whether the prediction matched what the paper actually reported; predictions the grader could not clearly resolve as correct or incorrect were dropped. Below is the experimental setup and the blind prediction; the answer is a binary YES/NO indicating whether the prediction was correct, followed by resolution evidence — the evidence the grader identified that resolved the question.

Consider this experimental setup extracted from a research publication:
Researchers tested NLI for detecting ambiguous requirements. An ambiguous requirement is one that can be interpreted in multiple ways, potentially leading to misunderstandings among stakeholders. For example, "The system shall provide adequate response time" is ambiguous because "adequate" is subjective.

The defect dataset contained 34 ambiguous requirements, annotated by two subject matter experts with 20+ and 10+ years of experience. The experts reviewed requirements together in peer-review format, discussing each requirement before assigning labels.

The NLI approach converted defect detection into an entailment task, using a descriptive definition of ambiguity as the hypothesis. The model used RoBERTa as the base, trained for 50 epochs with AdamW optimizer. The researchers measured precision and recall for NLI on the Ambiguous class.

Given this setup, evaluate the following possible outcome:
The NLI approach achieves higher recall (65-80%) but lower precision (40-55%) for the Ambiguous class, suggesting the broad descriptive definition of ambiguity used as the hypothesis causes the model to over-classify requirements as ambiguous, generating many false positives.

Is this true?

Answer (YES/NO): NO